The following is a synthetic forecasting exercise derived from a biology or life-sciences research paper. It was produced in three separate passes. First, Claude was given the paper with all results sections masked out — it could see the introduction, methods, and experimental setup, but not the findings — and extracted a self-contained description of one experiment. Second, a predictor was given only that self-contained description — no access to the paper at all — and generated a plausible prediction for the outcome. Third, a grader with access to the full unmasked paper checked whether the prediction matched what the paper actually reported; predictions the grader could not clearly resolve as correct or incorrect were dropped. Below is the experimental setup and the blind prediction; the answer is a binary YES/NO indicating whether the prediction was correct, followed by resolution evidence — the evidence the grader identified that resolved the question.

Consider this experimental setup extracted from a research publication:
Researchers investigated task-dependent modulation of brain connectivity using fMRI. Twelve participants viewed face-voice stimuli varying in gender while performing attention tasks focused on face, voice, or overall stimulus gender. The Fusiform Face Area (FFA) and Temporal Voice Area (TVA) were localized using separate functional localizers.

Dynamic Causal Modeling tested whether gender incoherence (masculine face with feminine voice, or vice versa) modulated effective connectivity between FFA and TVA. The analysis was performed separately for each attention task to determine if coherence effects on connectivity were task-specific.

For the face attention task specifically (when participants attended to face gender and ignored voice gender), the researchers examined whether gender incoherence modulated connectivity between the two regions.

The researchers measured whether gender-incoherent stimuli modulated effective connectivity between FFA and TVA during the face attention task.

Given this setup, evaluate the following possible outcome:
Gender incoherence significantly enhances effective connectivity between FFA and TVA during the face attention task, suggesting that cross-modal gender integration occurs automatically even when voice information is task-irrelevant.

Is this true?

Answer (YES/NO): NO